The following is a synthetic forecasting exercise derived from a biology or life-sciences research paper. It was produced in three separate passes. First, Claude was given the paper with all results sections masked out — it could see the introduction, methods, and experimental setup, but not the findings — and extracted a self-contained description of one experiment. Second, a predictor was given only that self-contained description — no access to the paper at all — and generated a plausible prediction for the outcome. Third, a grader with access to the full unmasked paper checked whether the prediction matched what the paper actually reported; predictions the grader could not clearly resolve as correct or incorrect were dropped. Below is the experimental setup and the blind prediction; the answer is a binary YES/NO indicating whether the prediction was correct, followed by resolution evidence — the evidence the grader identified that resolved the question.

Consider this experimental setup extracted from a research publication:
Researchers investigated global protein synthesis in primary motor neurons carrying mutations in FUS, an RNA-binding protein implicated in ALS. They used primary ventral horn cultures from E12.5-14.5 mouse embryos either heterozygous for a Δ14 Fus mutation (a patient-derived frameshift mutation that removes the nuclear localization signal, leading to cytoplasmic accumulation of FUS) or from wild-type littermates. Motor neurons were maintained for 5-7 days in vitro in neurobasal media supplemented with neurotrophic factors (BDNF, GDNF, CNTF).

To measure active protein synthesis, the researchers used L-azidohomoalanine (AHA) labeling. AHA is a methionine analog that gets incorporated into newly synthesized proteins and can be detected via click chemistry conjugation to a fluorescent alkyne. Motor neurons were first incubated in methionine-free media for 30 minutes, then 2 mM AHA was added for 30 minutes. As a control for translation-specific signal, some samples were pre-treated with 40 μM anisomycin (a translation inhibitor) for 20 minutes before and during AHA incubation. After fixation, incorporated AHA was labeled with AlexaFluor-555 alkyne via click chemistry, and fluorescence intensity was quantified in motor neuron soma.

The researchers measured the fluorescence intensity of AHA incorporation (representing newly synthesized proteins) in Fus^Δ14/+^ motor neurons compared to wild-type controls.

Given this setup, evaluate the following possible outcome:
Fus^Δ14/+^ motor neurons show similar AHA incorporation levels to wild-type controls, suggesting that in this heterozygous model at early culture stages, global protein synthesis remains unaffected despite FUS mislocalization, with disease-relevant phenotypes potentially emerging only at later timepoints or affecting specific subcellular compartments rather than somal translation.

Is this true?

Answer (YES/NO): NO